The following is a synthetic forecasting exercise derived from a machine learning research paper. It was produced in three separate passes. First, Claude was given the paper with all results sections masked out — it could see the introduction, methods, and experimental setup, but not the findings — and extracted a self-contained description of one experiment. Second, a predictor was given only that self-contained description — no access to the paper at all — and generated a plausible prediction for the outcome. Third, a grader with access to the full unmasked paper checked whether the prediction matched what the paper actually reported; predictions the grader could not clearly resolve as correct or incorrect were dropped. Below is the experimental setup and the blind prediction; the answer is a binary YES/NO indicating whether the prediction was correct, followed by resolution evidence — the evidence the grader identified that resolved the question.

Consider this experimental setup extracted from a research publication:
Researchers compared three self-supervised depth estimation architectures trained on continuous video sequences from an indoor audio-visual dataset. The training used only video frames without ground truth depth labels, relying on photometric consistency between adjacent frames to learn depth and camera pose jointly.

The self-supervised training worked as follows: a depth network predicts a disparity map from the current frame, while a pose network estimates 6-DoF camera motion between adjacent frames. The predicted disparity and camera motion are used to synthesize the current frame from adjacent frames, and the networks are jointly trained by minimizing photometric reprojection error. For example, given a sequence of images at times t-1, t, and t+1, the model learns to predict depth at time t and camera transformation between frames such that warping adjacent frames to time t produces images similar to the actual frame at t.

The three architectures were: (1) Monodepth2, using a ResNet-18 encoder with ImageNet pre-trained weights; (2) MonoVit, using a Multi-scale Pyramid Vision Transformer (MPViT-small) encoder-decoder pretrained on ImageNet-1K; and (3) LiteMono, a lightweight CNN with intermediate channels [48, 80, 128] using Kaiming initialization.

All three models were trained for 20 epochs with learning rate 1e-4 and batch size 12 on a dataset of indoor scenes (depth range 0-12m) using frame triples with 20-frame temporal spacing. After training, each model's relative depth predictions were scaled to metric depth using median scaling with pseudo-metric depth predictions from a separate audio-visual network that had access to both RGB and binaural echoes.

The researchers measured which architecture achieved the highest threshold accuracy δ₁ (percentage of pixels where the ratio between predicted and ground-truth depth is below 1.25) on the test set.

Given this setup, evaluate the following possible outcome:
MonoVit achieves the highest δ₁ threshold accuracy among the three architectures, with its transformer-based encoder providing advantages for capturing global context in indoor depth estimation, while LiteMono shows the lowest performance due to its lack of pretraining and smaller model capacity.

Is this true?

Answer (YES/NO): NO